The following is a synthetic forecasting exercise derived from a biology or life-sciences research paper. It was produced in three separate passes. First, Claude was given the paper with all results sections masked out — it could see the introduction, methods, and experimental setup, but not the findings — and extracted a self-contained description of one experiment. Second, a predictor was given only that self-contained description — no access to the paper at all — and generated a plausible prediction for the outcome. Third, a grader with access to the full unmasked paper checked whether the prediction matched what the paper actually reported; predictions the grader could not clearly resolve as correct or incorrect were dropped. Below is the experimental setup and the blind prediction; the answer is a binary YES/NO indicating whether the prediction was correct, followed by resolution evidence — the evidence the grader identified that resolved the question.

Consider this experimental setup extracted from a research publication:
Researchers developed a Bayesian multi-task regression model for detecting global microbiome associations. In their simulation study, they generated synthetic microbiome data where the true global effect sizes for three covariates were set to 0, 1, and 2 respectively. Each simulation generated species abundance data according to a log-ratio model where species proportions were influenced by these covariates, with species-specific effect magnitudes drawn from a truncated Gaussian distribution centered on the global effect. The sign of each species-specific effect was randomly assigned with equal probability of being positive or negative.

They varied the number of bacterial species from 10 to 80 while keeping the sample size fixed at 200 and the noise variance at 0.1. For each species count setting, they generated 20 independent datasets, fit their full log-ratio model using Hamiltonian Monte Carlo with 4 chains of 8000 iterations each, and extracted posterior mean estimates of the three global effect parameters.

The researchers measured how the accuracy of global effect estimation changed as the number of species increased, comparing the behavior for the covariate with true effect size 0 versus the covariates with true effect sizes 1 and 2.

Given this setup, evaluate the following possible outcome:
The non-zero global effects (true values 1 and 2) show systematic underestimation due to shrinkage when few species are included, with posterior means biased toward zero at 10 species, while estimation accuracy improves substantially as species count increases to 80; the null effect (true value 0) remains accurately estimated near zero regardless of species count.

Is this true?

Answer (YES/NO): NO